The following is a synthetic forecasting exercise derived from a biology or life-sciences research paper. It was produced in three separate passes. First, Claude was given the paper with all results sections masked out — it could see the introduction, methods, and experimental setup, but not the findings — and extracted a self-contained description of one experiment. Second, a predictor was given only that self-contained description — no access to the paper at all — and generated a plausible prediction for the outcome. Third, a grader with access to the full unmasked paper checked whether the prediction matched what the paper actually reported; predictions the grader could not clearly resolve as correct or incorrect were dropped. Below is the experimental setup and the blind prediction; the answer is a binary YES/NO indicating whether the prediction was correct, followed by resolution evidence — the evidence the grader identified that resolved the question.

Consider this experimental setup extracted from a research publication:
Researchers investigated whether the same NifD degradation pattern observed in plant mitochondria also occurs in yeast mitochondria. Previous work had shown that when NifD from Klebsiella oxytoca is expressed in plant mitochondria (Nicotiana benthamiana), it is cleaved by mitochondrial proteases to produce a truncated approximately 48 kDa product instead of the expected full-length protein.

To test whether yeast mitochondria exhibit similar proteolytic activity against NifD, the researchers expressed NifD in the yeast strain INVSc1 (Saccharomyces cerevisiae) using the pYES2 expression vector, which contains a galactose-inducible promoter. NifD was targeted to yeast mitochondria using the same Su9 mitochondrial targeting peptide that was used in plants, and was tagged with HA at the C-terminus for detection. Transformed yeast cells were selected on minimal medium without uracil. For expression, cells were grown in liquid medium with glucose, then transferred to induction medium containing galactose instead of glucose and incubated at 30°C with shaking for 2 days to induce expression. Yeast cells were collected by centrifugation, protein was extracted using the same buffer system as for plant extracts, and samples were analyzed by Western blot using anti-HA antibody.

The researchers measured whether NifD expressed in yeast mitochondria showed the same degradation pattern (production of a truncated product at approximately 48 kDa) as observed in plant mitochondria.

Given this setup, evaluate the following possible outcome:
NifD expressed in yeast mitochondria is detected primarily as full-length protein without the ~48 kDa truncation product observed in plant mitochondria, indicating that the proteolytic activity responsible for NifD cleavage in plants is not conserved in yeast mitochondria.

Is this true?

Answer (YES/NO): NO